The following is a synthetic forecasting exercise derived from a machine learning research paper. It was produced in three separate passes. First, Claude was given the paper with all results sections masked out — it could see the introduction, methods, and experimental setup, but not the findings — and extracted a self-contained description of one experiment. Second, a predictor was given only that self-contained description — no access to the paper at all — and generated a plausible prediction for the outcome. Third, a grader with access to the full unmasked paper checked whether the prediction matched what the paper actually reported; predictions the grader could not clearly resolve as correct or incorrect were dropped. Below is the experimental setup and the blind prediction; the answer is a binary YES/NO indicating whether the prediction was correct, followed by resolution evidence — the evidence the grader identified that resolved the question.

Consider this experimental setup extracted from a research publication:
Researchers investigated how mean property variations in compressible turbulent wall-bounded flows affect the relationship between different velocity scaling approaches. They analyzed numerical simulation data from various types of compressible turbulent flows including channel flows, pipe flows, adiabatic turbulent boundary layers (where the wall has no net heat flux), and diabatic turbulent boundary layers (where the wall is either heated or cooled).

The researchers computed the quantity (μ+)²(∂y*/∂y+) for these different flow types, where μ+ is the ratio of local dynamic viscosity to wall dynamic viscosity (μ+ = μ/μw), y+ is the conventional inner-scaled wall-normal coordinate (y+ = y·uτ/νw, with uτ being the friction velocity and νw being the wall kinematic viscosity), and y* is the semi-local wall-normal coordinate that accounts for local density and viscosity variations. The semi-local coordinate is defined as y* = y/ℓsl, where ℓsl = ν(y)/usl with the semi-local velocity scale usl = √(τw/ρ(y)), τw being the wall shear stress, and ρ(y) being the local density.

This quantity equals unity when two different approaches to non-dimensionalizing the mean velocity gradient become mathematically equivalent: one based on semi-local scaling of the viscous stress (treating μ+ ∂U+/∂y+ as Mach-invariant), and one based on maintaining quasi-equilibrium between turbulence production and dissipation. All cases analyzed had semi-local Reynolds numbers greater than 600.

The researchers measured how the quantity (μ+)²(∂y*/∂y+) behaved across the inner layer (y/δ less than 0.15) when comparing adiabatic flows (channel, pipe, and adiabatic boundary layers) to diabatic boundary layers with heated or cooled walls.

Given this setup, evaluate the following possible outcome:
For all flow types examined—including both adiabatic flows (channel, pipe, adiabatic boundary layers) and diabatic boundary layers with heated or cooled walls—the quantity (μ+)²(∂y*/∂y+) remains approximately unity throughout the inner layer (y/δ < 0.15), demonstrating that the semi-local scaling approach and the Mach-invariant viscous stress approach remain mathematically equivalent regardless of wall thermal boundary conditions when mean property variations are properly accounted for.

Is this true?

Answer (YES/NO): NO